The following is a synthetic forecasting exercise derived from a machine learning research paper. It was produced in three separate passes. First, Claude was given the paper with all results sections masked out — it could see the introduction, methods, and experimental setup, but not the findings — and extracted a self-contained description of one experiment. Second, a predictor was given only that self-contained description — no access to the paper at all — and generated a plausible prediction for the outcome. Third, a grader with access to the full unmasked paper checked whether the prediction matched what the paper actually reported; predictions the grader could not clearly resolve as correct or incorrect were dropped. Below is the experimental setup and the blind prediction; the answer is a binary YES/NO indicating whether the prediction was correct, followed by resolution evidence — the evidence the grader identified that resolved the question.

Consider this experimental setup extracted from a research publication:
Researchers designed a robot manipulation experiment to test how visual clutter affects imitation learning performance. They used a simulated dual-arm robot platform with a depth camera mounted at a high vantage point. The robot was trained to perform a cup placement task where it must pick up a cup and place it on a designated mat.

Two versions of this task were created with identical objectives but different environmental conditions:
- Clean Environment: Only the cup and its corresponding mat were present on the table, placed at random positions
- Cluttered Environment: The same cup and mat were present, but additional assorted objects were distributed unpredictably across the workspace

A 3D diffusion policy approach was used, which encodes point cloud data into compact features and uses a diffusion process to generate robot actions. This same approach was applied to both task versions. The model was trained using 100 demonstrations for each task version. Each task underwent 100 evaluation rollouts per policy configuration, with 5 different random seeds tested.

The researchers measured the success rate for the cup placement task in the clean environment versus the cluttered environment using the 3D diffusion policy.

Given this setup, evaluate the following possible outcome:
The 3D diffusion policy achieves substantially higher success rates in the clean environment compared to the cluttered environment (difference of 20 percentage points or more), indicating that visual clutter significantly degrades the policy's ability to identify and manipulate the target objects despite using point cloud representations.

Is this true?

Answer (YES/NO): YES